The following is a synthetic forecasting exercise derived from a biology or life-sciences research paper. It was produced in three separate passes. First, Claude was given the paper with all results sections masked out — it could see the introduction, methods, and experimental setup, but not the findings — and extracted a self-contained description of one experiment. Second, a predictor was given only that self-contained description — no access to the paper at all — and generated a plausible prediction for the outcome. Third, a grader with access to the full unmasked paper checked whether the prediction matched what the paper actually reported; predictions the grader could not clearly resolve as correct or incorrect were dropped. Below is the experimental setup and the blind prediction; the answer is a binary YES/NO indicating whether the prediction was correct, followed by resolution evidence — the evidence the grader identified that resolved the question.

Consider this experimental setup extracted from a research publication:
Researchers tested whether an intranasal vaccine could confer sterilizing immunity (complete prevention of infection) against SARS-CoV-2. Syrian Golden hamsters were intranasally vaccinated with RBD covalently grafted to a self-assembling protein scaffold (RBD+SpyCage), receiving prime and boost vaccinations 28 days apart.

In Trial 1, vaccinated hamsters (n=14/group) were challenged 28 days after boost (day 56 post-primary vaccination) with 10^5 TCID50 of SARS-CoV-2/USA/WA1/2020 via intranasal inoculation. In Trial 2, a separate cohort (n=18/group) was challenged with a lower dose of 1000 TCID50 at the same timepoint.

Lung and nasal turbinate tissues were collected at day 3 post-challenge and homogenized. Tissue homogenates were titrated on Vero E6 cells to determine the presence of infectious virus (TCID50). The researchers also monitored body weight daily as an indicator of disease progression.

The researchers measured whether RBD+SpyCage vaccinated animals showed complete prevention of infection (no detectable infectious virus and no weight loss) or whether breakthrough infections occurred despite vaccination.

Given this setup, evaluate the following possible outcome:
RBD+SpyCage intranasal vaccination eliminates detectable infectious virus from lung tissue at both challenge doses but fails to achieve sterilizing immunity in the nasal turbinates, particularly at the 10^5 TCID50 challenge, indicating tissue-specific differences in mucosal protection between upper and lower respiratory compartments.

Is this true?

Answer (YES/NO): NO